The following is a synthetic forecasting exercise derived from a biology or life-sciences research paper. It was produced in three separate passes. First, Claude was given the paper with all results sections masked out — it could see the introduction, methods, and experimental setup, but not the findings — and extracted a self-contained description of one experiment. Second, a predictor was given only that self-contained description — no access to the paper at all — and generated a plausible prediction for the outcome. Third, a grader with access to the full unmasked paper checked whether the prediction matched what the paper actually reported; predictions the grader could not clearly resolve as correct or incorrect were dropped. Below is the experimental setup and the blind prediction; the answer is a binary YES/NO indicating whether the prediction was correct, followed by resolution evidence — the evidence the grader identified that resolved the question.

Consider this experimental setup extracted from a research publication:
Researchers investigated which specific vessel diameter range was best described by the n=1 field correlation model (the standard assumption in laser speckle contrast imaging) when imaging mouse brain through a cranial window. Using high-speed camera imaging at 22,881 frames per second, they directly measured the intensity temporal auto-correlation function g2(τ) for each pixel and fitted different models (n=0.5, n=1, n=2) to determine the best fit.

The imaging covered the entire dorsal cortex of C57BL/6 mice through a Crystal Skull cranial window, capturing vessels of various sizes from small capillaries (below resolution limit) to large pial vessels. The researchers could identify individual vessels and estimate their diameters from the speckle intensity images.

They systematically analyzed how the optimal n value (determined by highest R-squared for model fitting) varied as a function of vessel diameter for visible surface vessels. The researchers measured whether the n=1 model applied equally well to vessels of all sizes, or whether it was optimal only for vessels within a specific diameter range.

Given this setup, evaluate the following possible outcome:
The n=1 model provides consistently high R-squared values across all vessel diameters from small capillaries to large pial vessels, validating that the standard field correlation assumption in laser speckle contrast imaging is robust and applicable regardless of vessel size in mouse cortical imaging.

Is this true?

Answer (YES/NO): NO